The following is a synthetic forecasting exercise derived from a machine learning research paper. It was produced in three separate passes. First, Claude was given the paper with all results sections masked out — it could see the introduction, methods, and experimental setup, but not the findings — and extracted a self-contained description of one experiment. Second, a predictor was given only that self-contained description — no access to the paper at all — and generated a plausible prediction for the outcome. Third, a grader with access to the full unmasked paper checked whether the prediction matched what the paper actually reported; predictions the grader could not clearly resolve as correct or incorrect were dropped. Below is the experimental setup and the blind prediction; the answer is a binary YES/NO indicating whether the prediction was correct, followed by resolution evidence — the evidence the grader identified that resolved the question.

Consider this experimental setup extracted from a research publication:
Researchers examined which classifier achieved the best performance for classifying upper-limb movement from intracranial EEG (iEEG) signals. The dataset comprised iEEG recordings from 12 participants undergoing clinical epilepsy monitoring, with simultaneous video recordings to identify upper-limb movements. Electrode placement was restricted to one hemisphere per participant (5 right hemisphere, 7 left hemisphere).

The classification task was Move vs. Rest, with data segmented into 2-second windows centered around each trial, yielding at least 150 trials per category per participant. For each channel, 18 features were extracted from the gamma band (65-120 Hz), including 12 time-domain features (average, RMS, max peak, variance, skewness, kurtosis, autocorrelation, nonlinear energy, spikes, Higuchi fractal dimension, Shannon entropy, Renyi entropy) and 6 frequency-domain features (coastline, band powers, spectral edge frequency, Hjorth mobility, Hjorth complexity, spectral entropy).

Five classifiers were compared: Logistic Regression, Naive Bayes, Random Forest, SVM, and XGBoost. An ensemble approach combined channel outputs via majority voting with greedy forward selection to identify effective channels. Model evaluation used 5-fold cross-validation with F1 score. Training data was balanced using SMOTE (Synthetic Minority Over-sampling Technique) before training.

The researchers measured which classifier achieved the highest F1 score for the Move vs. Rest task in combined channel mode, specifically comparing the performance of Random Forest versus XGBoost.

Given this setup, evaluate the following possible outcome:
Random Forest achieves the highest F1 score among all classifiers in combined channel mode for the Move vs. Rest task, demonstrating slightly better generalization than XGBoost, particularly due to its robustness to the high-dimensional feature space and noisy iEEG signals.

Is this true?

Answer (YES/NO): NO